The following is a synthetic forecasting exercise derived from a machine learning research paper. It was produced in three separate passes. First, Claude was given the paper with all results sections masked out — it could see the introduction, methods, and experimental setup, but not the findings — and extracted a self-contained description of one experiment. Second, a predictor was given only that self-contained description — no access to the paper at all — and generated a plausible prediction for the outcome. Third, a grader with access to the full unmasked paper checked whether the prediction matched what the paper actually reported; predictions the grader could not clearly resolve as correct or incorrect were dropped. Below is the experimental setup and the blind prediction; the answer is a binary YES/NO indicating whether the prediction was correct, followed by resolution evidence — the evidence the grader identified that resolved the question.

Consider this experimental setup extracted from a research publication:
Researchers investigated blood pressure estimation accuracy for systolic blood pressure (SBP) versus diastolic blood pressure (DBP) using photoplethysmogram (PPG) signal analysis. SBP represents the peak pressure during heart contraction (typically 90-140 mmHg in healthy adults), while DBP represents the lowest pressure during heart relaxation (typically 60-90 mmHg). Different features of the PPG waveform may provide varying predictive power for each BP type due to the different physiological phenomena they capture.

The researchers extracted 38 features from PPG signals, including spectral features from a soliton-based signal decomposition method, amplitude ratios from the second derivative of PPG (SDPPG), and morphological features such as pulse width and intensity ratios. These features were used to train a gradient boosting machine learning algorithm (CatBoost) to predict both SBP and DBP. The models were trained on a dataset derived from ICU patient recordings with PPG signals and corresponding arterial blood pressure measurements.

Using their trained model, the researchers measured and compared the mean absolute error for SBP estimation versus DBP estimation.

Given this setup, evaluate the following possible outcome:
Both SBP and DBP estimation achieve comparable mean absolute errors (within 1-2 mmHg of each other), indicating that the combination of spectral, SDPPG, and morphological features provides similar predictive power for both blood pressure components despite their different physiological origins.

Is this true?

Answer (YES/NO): NO